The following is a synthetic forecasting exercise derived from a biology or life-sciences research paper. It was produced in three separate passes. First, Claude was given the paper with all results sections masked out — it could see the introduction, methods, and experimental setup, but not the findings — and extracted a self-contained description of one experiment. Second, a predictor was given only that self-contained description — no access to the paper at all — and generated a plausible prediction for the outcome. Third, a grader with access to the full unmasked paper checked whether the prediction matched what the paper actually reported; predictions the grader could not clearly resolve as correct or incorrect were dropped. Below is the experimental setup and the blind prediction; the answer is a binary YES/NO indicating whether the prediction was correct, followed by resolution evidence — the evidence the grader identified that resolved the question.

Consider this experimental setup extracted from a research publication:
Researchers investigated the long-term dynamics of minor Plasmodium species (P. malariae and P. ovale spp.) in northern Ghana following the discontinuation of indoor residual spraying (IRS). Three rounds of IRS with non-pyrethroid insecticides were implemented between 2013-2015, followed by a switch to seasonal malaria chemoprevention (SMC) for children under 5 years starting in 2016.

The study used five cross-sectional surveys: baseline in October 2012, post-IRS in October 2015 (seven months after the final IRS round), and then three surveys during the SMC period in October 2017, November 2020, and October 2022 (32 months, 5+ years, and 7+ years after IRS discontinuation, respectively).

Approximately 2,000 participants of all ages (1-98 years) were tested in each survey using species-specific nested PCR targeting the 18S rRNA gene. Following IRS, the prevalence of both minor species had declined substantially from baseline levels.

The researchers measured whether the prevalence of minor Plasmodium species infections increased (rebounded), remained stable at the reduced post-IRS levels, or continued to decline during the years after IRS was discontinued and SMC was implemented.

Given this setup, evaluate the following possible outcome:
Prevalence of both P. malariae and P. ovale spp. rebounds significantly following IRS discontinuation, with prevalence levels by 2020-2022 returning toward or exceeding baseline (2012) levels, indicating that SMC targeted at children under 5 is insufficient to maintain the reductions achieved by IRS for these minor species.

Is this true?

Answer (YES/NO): NO